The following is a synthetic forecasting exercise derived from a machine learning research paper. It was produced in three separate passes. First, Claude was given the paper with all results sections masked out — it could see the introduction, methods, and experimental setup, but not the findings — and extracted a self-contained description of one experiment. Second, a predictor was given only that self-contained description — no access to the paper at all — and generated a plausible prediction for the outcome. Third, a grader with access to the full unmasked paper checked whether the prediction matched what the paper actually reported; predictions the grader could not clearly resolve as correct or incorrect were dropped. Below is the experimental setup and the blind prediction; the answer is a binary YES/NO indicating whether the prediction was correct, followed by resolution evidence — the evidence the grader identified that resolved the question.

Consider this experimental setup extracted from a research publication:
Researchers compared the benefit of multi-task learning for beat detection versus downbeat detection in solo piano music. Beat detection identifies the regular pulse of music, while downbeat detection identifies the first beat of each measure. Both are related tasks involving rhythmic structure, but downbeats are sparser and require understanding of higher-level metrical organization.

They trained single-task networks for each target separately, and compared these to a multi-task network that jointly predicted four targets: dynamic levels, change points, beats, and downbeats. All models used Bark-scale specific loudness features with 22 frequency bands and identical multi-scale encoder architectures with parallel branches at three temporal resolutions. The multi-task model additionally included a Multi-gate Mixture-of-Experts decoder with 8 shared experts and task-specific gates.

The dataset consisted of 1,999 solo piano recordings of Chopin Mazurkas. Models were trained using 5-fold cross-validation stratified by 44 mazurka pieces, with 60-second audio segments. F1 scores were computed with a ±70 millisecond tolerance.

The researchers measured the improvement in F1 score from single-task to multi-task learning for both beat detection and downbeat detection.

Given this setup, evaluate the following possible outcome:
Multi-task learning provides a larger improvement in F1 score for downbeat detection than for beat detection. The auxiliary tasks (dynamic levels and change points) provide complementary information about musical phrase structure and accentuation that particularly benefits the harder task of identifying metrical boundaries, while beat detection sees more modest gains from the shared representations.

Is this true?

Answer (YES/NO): YES